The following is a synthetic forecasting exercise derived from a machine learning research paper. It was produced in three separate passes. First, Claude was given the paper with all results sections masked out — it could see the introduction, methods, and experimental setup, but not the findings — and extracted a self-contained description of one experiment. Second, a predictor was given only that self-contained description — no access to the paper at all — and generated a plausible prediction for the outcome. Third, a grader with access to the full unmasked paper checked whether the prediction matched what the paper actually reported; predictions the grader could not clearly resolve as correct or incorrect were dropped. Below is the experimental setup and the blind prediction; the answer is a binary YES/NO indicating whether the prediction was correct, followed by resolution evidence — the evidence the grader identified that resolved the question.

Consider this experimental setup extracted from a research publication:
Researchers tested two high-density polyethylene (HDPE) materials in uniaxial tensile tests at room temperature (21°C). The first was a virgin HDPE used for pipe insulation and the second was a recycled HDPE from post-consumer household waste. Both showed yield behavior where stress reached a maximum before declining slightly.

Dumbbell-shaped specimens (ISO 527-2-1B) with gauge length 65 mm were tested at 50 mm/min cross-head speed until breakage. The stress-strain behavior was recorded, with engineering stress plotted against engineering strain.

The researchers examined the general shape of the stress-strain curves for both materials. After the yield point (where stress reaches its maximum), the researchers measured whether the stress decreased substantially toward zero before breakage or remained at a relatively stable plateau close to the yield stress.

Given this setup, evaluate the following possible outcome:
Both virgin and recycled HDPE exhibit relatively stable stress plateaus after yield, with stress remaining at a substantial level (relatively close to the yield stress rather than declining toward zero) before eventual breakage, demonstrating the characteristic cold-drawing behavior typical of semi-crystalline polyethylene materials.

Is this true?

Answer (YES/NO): YES